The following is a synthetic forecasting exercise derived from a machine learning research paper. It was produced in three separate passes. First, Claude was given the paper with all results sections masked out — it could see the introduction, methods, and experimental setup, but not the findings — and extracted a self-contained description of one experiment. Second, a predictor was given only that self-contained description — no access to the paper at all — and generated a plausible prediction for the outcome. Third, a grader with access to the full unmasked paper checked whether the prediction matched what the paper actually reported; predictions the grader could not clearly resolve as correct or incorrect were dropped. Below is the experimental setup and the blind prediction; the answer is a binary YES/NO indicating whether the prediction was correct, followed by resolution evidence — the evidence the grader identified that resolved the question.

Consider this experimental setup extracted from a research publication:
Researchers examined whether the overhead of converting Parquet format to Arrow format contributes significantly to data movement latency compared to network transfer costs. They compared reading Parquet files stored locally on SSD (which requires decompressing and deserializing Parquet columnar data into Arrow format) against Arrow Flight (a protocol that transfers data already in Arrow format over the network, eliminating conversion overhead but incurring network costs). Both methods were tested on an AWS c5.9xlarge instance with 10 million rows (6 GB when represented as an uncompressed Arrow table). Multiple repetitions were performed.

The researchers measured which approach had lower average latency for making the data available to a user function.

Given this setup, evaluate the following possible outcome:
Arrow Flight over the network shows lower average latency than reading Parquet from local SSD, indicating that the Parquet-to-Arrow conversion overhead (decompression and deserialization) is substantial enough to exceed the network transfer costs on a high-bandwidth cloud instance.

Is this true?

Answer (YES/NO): NO